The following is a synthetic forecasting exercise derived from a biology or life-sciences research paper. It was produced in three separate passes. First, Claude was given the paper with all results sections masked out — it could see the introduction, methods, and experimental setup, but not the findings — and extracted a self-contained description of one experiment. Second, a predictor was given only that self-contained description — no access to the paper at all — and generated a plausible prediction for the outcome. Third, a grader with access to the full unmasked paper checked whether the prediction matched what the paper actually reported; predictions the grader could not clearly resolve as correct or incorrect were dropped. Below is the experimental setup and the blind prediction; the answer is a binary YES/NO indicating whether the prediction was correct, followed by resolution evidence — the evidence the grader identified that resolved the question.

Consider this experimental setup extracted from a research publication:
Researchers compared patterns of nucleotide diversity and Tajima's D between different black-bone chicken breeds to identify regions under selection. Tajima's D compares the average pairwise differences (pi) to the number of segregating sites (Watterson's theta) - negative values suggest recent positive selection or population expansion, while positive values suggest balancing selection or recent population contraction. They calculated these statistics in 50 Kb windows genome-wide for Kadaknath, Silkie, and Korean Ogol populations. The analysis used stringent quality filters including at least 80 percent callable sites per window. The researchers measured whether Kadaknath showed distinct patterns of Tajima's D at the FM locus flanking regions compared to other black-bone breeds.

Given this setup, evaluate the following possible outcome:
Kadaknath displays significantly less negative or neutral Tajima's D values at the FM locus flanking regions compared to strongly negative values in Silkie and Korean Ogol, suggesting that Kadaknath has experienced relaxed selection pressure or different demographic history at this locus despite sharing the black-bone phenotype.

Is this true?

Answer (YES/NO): NO